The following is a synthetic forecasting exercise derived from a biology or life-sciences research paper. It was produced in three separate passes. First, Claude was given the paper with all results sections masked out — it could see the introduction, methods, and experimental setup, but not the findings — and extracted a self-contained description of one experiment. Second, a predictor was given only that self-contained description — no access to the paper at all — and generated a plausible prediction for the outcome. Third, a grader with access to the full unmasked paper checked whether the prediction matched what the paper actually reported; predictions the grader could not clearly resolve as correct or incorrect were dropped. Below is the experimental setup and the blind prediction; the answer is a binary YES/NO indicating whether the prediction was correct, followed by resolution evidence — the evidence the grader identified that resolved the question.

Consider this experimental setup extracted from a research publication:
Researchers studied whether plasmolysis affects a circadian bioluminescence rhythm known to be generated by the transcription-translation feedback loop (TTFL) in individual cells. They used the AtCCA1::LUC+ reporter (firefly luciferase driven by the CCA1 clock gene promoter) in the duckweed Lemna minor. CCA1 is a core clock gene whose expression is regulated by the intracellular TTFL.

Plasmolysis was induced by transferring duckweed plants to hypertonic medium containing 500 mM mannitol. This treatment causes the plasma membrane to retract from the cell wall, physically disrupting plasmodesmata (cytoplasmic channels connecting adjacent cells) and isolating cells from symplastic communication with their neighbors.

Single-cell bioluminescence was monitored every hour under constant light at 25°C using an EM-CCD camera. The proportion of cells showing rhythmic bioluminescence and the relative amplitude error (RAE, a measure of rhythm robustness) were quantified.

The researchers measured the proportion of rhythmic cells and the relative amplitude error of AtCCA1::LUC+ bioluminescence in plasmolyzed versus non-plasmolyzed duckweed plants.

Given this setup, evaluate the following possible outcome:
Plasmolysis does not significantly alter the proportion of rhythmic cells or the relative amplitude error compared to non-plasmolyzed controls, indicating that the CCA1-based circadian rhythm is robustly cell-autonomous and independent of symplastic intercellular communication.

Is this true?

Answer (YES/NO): YES